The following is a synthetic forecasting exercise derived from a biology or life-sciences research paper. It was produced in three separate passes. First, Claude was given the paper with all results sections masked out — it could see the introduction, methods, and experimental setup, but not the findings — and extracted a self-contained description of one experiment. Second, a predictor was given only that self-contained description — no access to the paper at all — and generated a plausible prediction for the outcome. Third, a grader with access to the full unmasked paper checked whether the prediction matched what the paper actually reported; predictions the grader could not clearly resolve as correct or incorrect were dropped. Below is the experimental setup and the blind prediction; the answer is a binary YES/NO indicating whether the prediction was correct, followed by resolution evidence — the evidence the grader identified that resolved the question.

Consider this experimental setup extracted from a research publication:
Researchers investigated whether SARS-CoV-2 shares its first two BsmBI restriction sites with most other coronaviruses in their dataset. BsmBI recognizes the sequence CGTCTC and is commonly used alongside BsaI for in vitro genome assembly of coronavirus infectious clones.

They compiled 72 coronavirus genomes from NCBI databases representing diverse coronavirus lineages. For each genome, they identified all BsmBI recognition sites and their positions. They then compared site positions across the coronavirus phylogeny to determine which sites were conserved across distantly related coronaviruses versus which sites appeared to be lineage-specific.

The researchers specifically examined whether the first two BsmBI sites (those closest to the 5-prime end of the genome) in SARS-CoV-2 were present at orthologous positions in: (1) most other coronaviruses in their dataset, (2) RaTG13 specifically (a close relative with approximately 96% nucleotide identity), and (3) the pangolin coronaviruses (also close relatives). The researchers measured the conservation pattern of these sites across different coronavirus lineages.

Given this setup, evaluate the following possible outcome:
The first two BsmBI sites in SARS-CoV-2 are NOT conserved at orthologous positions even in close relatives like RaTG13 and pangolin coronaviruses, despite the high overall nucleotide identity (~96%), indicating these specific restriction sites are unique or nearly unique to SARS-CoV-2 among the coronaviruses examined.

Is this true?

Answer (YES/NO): NO